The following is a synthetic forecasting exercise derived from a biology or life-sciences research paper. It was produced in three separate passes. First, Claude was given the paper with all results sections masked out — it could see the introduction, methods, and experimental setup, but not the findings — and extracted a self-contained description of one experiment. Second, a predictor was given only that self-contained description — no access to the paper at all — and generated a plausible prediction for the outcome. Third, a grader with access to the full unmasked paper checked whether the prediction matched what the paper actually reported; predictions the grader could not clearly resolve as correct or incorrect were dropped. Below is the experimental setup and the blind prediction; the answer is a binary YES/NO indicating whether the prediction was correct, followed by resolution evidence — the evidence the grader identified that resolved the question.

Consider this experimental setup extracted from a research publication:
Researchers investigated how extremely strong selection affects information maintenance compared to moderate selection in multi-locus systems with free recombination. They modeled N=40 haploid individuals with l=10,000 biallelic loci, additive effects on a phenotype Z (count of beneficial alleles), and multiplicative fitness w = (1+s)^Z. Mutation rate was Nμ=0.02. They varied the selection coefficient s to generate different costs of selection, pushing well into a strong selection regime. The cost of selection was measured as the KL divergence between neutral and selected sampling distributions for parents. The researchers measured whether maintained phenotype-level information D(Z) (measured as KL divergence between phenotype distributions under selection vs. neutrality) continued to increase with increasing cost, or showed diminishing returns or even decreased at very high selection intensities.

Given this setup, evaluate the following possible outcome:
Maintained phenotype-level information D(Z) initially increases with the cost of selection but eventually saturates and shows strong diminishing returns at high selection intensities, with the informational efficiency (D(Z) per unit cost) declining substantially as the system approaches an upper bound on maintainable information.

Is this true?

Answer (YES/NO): NO